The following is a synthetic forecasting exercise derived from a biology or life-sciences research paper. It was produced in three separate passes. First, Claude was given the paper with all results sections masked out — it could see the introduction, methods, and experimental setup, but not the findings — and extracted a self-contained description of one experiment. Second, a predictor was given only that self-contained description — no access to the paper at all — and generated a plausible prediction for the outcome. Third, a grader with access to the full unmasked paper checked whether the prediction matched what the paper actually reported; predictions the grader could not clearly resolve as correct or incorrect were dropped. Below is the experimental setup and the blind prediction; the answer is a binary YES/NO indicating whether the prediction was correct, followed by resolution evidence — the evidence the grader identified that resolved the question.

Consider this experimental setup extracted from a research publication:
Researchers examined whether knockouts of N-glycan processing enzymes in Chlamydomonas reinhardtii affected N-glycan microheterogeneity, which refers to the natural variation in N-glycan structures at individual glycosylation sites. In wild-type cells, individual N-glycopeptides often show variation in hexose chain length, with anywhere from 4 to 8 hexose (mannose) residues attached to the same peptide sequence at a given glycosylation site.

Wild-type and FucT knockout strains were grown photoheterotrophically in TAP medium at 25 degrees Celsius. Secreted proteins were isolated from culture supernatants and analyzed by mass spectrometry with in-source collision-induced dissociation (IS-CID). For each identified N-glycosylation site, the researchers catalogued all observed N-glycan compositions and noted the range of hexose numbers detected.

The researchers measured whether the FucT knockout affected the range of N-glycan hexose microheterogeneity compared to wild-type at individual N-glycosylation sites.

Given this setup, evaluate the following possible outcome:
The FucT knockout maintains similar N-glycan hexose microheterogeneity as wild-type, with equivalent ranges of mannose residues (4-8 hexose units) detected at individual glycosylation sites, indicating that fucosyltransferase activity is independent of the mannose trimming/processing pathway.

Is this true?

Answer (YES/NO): NO